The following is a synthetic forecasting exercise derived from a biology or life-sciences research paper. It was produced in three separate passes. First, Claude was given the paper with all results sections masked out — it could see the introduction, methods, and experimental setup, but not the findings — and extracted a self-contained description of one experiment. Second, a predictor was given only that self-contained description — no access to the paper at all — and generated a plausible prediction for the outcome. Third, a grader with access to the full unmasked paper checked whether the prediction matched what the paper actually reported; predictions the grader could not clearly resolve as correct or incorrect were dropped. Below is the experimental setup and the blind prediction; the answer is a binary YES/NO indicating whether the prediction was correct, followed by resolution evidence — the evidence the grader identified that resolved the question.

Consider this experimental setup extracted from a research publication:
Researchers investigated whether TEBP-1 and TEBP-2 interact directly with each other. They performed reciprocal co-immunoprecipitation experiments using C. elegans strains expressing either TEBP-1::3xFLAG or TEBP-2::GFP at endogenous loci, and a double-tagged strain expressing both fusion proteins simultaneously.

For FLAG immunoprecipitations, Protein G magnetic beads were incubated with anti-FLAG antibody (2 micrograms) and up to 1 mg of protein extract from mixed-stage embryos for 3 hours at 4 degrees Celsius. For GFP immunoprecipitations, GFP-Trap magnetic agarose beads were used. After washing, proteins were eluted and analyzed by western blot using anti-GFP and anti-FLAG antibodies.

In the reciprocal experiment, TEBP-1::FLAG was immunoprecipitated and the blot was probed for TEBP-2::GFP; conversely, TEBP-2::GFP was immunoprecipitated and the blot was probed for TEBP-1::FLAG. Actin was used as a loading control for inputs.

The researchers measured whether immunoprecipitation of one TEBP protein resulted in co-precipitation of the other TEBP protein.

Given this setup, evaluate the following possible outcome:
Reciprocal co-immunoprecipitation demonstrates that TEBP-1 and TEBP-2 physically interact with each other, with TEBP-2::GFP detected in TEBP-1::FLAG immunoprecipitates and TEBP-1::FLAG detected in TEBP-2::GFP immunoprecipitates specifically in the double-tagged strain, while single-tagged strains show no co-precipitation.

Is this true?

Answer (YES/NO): YES